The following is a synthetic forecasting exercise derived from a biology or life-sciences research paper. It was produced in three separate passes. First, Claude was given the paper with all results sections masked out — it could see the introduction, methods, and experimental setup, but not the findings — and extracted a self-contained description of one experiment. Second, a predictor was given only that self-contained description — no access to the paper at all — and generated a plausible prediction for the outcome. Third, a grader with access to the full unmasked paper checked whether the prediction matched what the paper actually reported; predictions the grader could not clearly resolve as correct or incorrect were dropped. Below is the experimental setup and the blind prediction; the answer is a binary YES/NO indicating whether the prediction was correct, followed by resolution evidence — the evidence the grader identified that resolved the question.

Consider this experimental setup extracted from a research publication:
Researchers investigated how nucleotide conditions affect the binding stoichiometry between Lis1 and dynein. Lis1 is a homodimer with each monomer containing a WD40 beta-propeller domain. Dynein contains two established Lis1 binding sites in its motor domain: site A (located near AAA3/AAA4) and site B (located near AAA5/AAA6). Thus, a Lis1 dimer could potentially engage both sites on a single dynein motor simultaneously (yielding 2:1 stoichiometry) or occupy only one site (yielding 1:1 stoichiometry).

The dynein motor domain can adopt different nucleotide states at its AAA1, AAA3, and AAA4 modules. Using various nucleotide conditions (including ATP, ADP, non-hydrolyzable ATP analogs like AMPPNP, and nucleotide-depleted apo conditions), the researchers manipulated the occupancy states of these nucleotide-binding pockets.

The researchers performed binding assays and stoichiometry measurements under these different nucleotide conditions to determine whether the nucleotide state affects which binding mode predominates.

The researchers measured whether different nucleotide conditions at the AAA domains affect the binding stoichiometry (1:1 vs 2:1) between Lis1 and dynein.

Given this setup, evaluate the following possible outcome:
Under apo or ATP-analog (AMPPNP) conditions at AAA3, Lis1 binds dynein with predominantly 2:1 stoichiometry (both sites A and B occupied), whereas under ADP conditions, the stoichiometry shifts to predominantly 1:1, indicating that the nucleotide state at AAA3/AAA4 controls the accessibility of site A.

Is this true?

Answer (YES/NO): NO